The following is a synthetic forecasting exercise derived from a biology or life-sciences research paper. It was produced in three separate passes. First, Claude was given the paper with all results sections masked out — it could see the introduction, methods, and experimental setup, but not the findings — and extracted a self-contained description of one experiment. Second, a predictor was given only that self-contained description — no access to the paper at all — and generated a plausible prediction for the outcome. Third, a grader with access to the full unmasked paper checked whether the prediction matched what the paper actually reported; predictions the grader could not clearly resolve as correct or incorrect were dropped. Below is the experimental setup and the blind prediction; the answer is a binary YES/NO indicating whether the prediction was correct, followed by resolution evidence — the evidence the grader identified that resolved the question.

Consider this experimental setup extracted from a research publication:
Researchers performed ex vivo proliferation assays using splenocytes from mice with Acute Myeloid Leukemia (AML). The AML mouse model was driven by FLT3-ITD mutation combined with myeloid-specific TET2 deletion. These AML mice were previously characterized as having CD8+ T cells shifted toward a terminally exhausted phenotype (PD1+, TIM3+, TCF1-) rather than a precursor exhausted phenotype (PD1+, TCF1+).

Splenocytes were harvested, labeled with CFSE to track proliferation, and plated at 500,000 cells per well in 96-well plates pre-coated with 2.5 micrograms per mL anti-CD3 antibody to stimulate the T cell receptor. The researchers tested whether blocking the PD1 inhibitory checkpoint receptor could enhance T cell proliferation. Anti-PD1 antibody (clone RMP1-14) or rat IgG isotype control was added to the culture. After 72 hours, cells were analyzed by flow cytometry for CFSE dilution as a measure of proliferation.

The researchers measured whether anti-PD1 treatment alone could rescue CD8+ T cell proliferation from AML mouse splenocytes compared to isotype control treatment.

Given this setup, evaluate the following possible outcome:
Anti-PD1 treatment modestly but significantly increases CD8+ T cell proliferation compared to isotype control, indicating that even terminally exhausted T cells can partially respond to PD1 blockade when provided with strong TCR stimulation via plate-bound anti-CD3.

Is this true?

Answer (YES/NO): NO